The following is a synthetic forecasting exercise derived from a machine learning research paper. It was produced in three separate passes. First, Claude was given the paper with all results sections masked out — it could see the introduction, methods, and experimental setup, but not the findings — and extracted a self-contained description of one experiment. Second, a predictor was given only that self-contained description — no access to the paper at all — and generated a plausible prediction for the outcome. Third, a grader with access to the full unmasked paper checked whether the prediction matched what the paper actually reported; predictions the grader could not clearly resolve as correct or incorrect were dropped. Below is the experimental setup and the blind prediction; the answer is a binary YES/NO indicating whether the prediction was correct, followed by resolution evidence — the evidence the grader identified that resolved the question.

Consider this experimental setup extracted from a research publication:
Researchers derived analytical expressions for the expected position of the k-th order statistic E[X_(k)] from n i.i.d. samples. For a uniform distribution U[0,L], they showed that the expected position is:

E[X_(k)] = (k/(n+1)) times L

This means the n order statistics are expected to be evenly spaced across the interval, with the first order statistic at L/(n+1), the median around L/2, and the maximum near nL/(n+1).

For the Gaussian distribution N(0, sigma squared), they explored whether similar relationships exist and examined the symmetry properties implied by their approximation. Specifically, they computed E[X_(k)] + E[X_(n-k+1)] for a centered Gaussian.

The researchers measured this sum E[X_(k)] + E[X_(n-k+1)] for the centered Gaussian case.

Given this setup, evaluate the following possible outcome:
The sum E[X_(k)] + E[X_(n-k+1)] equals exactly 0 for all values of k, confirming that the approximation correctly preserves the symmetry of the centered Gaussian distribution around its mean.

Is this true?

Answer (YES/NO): YES